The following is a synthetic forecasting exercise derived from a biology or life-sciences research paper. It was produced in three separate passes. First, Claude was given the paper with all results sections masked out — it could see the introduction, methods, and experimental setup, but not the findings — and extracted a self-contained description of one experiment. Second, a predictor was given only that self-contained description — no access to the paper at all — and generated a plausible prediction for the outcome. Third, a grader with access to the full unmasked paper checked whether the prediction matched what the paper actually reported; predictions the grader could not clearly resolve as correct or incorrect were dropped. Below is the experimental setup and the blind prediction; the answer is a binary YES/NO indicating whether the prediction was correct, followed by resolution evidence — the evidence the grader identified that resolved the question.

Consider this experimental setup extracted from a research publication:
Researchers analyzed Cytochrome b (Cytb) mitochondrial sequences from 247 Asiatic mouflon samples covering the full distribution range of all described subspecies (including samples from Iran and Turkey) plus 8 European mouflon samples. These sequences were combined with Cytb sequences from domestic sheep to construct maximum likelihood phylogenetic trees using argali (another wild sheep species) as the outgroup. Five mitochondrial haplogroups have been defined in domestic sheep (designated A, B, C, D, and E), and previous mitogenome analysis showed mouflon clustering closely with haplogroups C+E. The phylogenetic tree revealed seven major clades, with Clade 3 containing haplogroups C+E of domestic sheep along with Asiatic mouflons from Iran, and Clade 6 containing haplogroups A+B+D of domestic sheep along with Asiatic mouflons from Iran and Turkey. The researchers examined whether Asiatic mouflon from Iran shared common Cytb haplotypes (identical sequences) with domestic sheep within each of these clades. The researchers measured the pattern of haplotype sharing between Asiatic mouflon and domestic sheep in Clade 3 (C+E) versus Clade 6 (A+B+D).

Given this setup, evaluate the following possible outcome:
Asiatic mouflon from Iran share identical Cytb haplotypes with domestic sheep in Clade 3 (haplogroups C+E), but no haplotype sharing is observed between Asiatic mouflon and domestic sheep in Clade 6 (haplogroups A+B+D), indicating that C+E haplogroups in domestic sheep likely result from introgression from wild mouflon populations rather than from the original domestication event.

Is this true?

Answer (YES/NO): YES